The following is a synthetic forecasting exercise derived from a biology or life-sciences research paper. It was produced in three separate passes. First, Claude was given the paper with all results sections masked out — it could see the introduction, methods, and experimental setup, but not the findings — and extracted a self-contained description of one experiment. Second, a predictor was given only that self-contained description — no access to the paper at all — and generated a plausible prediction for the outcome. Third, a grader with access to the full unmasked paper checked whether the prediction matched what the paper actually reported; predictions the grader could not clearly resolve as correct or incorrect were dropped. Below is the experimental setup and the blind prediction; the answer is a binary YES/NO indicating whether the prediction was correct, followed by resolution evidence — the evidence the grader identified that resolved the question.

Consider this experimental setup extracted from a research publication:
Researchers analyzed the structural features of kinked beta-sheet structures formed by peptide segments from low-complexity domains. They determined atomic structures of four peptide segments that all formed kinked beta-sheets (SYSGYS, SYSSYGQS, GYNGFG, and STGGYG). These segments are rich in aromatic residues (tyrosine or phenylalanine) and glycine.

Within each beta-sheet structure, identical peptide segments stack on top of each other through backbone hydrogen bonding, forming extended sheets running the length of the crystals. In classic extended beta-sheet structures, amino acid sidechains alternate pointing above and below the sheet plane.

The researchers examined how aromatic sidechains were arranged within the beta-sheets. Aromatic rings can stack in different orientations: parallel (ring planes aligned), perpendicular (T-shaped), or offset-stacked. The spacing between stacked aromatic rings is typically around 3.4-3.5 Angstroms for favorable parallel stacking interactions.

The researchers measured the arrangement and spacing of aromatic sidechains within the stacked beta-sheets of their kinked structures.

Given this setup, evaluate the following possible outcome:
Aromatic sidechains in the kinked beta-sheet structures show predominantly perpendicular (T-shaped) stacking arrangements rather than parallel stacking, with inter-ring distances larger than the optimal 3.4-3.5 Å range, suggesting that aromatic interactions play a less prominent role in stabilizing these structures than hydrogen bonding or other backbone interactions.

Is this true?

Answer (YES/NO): NO